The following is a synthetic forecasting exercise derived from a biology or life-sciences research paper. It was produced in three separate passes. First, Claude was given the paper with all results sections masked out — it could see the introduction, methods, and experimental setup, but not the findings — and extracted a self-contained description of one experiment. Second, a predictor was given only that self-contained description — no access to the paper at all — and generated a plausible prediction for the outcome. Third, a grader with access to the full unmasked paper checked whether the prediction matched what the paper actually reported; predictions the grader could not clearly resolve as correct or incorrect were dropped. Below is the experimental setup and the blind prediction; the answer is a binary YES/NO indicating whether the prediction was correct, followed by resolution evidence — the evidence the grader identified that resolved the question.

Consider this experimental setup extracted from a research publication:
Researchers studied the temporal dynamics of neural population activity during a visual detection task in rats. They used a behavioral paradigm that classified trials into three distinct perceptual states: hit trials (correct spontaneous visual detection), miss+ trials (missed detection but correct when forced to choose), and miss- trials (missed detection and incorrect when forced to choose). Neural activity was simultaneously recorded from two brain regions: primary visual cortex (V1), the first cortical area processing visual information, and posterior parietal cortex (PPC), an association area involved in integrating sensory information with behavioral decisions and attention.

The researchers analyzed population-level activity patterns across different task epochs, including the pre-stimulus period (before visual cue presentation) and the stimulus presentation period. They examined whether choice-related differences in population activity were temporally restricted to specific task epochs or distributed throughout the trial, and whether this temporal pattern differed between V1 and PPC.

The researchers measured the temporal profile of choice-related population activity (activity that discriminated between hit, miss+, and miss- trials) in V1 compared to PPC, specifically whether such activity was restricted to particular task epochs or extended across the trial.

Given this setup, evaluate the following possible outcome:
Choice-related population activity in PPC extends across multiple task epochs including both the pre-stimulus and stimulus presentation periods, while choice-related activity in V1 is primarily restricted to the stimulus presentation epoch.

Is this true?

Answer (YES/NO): NO